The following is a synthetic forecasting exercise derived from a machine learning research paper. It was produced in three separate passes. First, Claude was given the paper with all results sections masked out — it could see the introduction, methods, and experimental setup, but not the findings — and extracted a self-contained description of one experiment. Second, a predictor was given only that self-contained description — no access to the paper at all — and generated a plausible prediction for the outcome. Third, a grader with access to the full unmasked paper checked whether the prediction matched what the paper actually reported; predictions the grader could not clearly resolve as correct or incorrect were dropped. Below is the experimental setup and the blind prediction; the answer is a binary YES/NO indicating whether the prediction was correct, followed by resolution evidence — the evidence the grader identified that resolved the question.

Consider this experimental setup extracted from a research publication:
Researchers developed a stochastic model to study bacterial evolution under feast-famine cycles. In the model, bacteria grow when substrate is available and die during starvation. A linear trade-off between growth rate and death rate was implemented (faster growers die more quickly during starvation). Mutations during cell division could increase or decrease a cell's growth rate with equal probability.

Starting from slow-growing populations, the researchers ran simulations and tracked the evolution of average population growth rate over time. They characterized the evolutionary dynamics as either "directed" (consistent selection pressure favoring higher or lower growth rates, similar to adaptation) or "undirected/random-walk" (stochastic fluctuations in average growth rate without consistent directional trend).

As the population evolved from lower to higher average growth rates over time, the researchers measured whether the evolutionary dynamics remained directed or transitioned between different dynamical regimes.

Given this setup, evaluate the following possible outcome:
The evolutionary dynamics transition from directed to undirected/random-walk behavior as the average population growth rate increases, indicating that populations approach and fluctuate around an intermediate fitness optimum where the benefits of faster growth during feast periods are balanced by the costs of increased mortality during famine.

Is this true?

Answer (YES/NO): NO